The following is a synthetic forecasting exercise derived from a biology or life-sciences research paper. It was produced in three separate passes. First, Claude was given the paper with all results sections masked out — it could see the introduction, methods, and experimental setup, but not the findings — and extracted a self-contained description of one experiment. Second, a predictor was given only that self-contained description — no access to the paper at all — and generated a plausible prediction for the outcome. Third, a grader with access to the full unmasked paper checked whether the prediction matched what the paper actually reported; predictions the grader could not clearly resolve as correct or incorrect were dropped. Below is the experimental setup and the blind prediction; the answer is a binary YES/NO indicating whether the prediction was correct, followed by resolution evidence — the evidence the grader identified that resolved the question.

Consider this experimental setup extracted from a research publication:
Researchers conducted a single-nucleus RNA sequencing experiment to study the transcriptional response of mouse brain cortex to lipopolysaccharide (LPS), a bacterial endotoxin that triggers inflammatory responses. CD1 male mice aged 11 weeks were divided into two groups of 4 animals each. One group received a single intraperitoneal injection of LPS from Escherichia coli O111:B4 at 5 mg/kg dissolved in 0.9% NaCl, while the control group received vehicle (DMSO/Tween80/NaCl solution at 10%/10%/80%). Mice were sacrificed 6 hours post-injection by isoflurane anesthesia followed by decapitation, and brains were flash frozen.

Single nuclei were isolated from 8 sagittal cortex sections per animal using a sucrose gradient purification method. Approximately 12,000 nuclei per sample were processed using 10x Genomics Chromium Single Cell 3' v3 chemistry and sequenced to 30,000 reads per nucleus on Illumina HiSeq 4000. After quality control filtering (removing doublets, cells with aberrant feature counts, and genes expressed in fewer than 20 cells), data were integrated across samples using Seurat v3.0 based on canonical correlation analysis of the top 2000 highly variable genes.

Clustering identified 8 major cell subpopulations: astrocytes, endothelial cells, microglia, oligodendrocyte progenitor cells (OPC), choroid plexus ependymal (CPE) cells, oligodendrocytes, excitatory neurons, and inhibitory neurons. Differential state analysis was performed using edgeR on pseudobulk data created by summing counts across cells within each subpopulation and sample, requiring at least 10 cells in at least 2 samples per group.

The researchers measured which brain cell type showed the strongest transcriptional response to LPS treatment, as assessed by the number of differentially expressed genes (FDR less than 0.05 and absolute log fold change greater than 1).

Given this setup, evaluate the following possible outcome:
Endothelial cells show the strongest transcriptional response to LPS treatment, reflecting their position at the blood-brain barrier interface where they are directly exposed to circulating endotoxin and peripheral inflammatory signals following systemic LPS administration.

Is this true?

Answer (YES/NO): YES